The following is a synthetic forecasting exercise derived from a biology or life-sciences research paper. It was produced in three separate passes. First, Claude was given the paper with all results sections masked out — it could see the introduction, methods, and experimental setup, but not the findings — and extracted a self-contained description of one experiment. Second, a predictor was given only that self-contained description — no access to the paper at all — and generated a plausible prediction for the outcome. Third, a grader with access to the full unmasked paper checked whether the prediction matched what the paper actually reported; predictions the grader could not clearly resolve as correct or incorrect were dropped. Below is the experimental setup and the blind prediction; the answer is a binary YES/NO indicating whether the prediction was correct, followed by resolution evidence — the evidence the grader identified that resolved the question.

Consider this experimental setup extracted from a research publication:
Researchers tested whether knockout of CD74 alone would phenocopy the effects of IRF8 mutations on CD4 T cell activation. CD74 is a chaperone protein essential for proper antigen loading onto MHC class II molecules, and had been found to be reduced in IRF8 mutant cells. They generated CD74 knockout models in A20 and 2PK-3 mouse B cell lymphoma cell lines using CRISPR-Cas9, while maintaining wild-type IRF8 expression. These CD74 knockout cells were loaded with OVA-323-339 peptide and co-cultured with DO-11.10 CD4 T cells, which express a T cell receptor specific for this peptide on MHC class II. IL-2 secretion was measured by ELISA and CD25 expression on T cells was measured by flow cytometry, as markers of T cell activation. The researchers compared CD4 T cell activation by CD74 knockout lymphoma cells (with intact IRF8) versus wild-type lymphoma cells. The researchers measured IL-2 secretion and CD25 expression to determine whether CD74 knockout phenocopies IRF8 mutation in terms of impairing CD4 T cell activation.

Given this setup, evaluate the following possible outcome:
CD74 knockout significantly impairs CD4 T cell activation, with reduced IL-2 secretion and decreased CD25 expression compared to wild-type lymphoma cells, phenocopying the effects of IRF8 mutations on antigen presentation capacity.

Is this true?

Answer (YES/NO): YES